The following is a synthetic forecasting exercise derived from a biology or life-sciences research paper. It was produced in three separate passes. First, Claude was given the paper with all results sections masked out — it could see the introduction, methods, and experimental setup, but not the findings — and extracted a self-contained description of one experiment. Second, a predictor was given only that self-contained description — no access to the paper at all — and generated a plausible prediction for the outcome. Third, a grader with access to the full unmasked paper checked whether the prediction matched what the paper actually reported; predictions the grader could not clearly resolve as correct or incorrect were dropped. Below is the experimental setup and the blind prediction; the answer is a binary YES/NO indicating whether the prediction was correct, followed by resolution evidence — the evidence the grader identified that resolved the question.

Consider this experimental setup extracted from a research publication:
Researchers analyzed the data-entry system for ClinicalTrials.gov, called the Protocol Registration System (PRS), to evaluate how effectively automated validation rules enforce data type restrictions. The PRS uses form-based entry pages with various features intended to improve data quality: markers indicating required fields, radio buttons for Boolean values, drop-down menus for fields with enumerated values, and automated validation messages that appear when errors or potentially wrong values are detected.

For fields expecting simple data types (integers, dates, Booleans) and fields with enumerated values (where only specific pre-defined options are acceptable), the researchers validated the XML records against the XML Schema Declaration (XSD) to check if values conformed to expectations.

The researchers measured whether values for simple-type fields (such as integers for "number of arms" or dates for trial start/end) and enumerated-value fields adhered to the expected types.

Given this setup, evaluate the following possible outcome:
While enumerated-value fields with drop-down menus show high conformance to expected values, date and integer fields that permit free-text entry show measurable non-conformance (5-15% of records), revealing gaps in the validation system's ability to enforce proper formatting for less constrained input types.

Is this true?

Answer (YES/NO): NO